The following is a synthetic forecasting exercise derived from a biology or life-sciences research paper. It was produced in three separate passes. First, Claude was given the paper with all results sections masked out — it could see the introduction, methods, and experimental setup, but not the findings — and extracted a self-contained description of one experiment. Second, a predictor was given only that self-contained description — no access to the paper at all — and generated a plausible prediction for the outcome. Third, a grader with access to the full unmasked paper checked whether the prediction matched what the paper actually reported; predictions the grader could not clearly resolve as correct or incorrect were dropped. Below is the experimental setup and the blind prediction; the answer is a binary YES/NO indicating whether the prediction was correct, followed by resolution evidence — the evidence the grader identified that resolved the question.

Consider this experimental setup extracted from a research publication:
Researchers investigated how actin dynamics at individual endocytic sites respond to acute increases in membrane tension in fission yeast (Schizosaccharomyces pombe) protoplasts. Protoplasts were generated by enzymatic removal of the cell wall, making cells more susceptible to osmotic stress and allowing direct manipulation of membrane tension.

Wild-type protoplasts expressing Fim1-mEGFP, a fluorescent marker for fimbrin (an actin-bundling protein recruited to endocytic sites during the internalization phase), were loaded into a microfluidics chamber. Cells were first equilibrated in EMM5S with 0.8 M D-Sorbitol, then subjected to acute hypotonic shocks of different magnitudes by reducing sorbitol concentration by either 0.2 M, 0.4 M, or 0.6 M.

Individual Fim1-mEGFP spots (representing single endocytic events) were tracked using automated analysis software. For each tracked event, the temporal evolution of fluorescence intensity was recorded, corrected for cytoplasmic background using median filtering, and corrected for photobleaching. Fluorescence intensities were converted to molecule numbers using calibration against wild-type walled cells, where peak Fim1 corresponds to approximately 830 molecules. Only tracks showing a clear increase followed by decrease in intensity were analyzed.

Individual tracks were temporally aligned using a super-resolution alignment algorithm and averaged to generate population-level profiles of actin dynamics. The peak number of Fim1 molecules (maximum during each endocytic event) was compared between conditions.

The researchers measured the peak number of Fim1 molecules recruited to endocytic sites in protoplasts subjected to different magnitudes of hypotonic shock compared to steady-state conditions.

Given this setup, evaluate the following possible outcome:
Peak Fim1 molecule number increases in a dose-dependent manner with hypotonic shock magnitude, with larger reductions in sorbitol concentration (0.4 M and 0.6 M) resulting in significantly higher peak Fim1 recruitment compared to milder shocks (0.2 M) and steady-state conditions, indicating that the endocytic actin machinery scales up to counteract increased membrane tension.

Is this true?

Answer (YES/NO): NO